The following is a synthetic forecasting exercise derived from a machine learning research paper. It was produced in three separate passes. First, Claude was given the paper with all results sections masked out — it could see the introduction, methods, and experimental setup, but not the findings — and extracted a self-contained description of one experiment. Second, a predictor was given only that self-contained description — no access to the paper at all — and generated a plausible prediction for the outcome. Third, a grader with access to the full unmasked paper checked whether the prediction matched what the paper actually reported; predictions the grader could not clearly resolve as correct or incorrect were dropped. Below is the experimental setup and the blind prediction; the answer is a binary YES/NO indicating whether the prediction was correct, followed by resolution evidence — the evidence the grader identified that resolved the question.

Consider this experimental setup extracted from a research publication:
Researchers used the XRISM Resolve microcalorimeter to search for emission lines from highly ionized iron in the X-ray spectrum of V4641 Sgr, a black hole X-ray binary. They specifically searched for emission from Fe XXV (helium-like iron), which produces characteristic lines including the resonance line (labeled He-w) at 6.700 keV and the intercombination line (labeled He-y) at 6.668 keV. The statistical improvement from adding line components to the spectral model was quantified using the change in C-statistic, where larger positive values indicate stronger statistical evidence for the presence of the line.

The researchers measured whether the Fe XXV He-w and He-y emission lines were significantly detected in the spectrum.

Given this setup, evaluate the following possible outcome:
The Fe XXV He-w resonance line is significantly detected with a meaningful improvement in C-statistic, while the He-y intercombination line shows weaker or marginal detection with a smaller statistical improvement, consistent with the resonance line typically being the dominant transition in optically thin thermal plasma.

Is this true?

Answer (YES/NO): NO